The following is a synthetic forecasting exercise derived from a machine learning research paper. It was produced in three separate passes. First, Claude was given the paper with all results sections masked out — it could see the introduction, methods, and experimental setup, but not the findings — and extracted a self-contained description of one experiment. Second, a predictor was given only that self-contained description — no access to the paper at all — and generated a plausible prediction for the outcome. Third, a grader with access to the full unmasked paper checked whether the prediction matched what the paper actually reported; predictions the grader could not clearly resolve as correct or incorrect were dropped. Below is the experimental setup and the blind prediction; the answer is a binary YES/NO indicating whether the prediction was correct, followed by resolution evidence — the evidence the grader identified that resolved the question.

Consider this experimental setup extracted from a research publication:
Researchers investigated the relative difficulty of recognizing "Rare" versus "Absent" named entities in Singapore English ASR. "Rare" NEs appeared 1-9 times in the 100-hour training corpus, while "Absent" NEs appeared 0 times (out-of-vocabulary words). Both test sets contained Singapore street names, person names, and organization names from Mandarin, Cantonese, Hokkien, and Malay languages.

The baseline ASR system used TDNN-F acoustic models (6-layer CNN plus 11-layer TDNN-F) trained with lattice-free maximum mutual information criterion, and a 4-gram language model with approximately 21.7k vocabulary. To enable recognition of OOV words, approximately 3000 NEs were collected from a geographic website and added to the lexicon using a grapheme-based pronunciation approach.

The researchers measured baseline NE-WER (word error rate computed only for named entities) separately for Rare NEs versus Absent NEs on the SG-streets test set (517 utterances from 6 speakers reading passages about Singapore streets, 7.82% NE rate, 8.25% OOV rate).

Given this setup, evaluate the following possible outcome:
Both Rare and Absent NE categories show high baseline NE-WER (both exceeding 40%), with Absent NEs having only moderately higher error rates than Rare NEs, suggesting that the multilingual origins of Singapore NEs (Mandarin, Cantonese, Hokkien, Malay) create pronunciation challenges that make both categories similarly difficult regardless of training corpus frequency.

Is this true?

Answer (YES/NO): NO